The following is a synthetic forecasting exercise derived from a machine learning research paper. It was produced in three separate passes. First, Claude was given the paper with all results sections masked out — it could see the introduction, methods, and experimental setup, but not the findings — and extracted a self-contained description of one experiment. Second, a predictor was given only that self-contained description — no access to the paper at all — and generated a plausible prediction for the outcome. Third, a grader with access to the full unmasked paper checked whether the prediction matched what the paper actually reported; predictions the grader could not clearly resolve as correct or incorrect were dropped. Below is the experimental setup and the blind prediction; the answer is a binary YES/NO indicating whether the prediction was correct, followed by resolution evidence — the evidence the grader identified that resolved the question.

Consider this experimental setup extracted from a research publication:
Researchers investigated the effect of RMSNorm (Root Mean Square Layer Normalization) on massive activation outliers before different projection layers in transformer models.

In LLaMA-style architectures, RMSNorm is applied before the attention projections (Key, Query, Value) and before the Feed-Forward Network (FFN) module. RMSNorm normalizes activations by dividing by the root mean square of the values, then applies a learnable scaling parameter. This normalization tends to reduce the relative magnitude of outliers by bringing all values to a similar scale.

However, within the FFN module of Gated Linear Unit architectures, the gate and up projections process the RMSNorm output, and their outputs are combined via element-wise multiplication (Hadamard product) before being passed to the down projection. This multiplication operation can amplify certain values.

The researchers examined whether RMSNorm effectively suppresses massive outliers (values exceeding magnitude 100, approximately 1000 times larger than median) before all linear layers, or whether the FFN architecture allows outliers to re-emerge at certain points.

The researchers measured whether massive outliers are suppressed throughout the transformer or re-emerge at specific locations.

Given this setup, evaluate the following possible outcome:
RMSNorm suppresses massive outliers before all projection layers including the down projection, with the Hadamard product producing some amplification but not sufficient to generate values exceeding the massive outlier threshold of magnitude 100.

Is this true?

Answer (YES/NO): NO